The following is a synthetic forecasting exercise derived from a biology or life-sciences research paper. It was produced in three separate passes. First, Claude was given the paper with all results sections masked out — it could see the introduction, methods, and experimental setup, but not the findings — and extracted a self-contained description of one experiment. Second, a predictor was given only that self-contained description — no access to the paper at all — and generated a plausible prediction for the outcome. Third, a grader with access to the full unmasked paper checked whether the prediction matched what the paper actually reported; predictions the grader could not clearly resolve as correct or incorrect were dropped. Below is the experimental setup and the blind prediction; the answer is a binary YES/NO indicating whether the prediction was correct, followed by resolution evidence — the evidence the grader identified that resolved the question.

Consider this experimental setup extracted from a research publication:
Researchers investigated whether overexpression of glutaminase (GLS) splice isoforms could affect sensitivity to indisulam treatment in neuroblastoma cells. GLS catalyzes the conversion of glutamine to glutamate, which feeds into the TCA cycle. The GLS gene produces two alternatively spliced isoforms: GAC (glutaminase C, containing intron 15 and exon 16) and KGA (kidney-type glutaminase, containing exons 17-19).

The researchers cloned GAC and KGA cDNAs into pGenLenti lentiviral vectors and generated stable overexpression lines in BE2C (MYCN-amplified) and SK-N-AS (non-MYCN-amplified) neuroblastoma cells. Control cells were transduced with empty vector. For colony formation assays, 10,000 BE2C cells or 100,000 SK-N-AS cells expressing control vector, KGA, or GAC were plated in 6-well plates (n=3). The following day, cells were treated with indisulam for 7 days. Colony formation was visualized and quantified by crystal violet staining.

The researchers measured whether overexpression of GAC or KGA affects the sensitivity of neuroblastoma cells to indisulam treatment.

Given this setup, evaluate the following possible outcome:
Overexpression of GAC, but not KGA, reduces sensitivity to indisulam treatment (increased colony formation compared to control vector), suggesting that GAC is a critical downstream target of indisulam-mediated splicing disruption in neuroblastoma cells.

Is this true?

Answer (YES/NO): NO